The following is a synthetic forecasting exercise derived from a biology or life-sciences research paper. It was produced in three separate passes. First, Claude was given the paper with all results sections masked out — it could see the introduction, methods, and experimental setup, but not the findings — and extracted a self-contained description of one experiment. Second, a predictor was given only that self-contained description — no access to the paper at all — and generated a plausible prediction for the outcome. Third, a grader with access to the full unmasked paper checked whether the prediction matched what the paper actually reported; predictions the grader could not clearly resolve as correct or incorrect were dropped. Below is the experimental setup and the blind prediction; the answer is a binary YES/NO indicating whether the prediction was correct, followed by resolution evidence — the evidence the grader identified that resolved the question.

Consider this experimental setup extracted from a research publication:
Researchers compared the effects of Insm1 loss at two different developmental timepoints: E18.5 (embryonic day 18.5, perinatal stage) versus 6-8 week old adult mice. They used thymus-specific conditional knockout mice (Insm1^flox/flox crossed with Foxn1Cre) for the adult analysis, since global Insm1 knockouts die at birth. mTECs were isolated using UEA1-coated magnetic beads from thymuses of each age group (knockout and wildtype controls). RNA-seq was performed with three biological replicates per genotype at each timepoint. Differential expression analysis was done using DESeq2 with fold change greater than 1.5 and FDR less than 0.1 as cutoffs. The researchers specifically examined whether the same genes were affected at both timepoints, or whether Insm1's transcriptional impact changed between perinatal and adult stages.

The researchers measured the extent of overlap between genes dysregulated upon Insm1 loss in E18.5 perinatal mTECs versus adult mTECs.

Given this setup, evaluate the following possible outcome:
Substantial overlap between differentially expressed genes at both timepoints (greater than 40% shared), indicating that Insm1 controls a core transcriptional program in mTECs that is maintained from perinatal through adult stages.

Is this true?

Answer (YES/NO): NO